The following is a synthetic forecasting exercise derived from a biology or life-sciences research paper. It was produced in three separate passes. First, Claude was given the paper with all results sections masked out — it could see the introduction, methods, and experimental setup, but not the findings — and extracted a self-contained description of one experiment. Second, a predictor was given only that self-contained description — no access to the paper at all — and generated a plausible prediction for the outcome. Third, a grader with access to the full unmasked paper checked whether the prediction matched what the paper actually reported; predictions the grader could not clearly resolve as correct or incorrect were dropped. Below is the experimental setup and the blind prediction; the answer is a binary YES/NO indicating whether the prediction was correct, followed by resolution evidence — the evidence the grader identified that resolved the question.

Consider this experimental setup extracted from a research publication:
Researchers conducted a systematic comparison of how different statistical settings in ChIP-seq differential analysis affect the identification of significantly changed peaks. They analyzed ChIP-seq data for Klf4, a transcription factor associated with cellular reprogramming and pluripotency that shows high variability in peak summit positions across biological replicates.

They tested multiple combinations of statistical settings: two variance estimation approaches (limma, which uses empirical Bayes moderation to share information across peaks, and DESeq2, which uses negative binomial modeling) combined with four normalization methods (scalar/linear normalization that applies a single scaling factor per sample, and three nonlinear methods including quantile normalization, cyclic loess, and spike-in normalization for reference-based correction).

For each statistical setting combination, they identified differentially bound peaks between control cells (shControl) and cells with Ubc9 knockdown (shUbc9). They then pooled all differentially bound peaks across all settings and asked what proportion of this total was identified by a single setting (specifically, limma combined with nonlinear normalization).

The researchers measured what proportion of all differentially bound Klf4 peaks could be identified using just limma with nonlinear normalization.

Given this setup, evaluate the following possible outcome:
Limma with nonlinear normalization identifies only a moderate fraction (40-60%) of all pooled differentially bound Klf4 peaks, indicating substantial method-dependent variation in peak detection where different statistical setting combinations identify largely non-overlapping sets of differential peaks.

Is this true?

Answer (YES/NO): NO